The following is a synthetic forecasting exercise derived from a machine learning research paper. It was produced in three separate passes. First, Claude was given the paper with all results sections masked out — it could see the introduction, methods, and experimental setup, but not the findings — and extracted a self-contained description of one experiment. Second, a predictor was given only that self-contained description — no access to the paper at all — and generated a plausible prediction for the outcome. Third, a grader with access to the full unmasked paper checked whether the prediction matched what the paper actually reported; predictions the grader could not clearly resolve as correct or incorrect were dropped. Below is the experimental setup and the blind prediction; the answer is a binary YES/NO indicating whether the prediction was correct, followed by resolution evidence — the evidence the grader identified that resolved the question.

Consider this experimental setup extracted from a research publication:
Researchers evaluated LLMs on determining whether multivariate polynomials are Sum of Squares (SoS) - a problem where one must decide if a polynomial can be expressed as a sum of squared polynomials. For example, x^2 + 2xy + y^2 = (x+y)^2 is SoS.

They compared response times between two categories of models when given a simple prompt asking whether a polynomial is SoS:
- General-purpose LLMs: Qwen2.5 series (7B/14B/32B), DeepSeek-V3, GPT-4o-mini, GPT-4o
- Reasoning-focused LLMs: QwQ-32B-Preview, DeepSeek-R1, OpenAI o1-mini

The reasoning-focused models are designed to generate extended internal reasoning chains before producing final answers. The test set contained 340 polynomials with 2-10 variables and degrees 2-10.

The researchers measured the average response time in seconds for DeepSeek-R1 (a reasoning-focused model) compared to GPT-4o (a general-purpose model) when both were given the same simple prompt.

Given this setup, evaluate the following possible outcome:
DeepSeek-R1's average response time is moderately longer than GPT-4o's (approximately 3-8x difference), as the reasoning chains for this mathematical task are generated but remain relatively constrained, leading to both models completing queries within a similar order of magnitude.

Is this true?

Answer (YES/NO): NO